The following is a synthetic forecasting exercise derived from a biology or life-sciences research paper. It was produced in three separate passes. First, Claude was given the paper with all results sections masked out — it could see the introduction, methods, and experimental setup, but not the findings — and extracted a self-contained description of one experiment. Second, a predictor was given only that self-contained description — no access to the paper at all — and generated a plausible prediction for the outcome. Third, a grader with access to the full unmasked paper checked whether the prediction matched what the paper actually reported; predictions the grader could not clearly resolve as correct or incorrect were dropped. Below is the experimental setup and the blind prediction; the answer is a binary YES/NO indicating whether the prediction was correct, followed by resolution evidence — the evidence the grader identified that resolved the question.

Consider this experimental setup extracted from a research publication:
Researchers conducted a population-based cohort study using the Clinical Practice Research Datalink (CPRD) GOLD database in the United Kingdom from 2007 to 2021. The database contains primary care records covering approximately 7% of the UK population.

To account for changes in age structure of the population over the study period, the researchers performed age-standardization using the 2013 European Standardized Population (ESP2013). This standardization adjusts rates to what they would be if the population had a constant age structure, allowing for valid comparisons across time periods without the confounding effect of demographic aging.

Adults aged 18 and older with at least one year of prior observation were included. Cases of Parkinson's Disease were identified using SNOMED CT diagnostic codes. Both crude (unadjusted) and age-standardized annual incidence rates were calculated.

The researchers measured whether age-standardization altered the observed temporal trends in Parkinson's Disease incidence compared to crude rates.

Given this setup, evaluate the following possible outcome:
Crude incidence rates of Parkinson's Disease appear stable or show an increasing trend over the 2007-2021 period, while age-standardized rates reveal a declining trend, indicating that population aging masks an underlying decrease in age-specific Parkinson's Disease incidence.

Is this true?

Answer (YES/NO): NO